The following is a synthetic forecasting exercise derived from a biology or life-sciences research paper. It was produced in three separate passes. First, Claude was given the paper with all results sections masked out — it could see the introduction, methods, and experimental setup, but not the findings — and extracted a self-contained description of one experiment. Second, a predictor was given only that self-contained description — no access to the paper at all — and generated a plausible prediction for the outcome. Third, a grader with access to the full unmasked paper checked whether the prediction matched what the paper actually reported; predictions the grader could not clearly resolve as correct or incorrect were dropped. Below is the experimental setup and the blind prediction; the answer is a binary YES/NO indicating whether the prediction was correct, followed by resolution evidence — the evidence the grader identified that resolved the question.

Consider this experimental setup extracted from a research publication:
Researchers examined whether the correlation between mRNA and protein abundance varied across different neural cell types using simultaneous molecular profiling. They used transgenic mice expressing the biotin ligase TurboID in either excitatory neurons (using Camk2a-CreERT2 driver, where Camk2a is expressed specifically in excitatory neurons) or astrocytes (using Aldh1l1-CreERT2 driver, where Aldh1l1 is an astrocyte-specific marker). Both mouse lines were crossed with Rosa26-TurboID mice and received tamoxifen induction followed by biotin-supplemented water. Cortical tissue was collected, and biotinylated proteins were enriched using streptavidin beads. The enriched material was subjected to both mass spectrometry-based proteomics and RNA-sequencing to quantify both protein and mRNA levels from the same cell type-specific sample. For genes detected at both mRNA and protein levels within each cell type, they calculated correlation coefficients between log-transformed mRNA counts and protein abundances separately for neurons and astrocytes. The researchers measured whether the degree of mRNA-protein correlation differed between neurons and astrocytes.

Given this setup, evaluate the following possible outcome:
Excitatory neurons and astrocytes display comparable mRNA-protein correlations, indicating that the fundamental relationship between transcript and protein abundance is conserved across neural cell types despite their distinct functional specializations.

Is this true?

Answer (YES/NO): YES